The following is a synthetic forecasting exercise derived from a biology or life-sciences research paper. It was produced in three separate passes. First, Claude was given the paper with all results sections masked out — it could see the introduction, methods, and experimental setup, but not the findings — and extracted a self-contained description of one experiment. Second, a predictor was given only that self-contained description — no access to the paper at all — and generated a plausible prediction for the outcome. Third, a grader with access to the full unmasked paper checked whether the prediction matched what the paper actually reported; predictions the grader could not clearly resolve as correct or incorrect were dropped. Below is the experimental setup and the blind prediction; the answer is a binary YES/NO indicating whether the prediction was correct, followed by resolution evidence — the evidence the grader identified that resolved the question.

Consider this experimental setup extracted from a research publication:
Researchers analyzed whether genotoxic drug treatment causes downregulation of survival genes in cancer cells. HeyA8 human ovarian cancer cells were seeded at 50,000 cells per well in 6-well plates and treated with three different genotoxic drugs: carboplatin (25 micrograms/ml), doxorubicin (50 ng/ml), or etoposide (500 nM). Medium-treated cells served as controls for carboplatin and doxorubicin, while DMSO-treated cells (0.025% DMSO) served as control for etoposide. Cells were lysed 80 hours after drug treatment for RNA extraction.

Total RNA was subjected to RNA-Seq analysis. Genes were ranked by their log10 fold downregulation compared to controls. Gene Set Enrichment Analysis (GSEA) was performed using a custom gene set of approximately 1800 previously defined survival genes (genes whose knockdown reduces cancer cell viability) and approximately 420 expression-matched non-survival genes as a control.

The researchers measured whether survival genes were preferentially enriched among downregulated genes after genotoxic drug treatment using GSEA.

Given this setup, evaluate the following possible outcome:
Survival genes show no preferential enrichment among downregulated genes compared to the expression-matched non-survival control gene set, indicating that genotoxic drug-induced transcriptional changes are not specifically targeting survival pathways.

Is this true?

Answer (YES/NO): NO